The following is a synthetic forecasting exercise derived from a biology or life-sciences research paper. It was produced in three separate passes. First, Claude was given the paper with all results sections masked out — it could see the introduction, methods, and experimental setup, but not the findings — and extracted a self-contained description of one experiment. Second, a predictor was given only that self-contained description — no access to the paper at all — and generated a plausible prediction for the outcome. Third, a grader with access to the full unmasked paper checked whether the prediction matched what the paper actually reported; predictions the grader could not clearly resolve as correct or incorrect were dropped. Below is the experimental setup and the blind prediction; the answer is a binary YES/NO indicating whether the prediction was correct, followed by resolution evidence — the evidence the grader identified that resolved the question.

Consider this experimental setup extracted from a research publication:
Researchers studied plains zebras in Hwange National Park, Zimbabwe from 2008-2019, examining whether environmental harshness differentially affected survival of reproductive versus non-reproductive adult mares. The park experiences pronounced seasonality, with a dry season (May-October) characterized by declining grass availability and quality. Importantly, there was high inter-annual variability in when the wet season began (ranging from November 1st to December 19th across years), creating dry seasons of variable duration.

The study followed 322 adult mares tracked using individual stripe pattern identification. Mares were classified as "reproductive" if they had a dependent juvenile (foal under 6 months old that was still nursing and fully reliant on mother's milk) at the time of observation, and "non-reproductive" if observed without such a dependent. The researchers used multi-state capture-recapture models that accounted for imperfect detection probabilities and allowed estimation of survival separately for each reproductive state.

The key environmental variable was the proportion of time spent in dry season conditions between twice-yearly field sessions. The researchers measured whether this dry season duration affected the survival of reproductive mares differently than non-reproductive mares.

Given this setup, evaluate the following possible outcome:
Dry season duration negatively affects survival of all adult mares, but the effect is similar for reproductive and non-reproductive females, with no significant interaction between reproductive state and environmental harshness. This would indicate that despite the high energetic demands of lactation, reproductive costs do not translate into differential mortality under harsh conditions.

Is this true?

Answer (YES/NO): NO